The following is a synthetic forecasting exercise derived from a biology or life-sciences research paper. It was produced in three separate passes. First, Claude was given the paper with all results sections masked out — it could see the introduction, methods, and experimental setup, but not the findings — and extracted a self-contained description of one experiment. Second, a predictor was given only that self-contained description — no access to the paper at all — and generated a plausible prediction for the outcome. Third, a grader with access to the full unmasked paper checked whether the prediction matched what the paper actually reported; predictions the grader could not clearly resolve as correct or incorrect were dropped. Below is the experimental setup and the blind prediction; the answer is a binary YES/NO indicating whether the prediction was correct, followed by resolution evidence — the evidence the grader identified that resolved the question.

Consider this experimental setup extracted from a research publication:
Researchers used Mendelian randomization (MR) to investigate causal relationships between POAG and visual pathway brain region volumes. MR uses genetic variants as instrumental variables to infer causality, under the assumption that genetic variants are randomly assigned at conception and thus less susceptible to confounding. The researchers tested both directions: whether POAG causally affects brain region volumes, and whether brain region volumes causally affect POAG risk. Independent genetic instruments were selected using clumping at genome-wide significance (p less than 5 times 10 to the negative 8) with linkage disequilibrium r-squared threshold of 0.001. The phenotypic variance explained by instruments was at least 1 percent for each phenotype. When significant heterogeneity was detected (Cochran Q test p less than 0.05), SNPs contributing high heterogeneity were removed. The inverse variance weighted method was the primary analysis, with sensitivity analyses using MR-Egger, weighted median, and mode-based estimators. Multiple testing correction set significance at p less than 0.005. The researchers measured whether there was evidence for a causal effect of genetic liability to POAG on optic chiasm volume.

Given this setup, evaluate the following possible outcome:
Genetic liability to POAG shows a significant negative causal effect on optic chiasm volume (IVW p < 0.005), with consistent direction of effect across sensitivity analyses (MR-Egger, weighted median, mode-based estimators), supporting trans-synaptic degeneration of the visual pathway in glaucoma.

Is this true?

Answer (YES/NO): NO